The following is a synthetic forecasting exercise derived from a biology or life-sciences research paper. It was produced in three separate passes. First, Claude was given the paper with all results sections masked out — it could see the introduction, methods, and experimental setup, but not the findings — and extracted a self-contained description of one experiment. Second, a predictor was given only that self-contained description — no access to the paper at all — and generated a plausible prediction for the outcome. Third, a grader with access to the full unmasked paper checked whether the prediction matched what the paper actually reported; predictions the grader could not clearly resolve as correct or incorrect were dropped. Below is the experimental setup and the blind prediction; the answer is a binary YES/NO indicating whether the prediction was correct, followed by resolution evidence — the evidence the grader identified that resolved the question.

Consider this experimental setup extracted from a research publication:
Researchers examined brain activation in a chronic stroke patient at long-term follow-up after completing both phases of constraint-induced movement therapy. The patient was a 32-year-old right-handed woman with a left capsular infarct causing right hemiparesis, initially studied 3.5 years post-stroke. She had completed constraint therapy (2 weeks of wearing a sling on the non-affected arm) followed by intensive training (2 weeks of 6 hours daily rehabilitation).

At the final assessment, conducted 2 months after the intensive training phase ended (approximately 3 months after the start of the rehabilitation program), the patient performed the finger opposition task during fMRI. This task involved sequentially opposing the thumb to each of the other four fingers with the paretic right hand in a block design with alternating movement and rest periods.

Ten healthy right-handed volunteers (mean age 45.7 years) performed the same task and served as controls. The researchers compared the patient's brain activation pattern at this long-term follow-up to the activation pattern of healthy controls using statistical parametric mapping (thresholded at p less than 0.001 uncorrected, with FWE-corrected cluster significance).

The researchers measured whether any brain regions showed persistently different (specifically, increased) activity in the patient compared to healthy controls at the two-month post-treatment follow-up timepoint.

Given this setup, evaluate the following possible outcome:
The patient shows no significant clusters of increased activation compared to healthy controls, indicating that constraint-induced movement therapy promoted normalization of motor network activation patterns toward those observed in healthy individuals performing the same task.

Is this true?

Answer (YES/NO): NO